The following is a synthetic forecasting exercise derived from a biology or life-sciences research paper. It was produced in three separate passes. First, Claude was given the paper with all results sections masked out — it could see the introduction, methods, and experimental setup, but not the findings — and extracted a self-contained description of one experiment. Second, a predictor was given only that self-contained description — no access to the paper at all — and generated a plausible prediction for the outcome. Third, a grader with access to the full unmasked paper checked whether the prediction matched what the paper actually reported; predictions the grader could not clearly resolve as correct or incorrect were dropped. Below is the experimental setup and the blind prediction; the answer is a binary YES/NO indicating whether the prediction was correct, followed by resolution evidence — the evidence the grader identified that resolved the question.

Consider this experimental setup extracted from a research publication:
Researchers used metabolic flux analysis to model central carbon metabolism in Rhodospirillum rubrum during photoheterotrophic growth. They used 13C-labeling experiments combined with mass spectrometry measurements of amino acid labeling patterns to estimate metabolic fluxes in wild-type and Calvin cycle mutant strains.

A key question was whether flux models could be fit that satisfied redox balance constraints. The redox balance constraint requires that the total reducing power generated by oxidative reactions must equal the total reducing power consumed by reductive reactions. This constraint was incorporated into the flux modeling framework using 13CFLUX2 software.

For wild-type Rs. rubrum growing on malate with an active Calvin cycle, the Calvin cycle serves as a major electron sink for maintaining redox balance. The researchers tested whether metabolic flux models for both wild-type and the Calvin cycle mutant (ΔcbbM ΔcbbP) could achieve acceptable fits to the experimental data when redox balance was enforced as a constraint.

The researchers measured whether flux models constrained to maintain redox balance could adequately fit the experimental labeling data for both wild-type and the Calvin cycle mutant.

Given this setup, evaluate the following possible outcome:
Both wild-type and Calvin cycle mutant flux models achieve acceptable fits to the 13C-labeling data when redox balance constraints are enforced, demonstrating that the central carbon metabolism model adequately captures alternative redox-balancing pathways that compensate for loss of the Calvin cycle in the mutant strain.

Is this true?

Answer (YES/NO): NO